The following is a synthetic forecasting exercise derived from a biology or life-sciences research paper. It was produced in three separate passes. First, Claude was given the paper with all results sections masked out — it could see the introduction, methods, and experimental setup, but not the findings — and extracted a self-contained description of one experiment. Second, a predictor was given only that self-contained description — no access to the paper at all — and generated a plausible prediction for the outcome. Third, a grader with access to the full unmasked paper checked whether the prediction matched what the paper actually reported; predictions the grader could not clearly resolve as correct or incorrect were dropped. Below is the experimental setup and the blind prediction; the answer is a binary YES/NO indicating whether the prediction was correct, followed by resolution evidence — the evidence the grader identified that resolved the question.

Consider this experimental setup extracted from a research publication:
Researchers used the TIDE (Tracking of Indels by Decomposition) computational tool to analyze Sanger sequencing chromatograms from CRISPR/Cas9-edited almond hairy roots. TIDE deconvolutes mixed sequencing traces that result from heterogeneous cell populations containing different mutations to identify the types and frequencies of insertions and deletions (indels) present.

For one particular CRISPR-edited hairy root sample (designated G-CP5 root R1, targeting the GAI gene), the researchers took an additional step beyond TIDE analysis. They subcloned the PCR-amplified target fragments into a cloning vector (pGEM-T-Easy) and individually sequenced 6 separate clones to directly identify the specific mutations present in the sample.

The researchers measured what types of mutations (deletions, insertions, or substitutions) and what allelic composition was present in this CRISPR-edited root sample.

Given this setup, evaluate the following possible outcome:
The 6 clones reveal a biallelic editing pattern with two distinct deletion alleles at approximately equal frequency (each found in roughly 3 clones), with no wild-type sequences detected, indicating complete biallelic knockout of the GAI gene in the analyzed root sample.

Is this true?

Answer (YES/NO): NO